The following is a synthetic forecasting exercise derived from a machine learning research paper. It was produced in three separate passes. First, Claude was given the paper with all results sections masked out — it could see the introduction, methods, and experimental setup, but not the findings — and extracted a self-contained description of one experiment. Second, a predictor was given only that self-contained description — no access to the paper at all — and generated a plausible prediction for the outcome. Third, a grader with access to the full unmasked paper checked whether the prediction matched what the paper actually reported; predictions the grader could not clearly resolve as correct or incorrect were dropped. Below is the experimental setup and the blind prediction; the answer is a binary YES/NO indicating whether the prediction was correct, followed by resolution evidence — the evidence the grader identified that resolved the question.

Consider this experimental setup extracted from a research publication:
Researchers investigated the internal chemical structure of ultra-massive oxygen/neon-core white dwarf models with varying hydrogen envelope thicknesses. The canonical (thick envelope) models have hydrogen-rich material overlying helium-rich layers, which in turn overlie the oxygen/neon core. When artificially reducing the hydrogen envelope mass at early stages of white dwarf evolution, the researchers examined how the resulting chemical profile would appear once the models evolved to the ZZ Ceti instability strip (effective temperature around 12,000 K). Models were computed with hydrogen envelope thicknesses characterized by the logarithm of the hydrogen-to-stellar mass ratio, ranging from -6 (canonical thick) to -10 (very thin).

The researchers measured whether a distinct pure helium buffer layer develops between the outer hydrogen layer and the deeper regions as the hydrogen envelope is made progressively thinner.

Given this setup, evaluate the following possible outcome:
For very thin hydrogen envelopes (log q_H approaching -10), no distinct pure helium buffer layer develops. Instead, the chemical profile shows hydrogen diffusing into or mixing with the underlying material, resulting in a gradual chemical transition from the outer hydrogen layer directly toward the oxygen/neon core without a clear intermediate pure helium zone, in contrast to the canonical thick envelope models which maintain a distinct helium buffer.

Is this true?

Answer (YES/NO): NO